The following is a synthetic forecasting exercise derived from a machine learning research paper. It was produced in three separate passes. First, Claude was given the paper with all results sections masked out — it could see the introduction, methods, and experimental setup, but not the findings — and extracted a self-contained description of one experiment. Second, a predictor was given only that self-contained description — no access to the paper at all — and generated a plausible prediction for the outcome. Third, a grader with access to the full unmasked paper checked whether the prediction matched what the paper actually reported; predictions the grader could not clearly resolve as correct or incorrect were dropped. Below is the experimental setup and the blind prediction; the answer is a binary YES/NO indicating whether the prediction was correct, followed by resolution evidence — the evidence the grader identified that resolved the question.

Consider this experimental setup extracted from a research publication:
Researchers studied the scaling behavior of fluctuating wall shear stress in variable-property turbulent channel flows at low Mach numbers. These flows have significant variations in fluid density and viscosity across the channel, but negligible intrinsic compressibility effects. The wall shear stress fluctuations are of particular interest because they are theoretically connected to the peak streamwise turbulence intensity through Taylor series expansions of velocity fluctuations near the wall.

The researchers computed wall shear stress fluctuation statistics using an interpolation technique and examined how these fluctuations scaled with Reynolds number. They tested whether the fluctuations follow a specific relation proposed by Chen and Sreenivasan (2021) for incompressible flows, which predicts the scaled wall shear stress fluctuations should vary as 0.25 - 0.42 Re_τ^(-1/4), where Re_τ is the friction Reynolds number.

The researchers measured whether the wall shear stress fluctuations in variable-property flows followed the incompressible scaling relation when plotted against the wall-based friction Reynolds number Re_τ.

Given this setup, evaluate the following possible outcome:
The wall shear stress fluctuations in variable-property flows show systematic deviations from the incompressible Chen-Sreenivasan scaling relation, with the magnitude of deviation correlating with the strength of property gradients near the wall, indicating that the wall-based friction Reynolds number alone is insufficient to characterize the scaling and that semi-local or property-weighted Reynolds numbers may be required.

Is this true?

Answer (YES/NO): NO